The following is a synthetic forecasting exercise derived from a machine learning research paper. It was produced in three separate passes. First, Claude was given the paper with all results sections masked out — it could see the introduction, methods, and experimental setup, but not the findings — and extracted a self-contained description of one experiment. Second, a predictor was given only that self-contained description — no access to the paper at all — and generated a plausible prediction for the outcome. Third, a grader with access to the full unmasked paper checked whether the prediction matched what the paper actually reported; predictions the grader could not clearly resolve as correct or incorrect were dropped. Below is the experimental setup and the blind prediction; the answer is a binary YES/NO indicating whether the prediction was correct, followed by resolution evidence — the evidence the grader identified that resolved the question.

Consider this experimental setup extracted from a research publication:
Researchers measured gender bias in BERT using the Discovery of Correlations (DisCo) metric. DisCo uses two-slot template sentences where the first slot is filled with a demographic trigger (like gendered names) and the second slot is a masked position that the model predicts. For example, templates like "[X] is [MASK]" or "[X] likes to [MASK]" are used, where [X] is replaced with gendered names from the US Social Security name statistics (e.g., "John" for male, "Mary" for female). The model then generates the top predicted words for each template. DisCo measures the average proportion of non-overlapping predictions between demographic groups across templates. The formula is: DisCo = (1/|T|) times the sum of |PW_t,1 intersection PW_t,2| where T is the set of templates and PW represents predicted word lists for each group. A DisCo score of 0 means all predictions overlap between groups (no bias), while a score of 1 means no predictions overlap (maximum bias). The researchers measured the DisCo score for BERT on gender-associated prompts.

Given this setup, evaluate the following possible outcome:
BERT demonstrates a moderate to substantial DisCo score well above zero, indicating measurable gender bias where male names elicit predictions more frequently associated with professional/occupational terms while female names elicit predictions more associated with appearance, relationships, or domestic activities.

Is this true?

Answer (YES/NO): NO